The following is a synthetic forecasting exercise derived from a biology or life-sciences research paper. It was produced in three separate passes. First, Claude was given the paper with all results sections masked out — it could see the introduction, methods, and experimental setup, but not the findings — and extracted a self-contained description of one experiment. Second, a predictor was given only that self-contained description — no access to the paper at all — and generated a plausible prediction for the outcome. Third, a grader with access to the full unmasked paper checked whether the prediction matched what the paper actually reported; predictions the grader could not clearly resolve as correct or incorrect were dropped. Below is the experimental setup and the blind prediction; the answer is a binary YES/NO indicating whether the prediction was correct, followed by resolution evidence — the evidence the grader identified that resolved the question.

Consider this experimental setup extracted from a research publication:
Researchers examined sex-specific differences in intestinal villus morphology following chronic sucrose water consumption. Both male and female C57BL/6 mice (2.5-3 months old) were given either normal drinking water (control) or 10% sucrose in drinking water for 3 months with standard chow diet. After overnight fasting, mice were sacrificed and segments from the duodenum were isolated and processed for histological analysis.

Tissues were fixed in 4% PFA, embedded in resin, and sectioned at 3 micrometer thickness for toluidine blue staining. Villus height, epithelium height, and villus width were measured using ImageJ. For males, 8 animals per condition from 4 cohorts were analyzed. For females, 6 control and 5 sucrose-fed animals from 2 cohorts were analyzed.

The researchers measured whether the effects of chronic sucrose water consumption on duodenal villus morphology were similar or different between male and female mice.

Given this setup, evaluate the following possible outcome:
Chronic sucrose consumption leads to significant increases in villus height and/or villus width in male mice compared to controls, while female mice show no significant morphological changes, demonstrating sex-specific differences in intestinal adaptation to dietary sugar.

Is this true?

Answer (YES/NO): NO